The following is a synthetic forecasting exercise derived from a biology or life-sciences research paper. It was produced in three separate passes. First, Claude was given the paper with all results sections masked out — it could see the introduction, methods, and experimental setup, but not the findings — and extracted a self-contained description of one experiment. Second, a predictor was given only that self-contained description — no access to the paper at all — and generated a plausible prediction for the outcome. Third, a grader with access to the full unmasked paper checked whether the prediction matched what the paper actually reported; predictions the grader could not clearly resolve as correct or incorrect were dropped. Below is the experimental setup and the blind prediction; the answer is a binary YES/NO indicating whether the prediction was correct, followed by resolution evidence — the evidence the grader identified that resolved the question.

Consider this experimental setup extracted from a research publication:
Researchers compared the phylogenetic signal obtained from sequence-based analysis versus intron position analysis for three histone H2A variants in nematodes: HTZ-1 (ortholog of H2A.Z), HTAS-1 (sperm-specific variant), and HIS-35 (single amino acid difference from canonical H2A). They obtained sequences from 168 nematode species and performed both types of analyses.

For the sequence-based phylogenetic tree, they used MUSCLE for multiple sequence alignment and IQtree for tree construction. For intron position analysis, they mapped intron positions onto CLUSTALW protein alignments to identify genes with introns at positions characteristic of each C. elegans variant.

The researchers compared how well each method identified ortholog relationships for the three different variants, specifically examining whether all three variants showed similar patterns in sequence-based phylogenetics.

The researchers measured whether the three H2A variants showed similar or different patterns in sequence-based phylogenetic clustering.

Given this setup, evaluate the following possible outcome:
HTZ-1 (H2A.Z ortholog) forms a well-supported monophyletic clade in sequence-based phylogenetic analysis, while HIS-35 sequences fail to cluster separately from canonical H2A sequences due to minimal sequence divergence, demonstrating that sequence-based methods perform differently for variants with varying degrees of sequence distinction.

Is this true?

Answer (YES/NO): NO